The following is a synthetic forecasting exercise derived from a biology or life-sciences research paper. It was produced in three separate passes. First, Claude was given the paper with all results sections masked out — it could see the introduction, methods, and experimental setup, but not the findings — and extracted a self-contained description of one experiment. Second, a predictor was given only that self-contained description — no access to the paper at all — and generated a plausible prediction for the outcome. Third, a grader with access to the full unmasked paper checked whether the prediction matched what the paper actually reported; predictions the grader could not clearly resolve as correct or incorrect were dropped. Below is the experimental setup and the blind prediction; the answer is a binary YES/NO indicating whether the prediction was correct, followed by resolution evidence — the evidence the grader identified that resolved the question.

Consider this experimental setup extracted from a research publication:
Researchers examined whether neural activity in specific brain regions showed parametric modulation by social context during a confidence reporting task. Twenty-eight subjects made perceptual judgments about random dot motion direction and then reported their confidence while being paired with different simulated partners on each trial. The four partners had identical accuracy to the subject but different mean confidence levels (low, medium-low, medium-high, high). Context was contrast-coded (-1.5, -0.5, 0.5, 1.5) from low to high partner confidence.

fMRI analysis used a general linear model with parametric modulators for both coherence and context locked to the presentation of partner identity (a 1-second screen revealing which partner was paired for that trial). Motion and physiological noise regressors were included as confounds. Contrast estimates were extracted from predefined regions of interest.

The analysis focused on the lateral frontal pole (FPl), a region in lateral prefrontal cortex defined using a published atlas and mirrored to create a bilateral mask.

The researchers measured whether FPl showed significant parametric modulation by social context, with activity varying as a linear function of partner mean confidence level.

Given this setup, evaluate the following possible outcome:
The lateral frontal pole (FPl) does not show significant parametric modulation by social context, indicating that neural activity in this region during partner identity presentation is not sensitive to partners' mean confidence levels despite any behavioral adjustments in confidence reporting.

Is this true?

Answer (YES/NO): NO